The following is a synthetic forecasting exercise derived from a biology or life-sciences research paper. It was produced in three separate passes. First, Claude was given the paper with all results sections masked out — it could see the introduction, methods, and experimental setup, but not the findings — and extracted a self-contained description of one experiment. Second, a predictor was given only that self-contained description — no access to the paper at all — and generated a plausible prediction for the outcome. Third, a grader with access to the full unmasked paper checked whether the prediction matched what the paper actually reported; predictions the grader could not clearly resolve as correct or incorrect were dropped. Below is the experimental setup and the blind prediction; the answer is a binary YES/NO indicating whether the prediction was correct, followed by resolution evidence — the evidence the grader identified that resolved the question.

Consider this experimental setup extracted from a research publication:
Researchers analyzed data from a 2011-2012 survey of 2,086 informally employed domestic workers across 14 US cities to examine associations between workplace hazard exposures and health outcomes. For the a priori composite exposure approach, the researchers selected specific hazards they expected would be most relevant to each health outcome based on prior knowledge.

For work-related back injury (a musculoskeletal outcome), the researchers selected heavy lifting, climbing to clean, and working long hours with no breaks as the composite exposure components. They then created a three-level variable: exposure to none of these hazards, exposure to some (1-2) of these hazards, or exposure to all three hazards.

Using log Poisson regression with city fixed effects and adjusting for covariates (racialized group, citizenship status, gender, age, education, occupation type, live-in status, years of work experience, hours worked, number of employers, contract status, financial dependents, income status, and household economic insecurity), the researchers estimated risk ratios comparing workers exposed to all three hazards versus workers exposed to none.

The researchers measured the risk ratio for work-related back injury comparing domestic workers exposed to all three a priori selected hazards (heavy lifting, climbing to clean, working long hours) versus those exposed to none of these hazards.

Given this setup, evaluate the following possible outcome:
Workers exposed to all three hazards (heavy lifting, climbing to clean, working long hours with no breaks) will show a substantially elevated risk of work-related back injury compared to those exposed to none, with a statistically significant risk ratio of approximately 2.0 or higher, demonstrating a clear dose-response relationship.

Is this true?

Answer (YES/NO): YES